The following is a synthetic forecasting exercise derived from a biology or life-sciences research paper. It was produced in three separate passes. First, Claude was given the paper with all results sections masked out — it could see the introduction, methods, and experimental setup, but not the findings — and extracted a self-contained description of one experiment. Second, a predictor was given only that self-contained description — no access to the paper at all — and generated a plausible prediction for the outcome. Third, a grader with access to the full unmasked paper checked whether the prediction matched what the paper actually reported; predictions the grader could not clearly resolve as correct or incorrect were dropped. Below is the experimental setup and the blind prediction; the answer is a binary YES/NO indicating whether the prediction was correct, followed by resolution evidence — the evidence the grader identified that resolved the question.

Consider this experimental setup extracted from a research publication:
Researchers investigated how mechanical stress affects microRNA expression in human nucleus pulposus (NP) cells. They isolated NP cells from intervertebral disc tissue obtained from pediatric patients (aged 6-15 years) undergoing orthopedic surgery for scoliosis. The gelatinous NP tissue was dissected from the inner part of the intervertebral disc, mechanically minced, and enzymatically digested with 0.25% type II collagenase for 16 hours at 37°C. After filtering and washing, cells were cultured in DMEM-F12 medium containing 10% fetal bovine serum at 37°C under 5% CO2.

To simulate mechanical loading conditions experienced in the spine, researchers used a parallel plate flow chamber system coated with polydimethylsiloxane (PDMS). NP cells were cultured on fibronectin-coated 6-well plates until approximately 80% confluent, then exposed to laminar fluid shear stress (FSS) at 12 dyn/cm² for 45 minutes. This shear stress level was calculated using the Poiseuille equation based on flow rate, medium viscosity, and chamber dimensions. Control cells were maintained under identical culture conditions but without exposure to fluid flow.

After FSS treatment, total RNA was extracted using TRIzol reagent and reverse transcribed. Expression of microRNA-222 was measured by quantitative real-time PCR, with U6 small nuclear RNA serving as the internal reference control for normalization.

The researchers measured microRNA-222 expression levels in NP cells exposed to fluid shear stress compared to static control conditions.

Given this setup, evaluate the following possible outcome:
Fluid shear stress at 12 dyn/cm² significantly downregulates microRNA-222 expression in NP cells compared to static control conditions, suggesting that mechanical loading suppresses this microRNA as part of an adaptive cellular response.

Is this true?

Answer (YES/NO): YES